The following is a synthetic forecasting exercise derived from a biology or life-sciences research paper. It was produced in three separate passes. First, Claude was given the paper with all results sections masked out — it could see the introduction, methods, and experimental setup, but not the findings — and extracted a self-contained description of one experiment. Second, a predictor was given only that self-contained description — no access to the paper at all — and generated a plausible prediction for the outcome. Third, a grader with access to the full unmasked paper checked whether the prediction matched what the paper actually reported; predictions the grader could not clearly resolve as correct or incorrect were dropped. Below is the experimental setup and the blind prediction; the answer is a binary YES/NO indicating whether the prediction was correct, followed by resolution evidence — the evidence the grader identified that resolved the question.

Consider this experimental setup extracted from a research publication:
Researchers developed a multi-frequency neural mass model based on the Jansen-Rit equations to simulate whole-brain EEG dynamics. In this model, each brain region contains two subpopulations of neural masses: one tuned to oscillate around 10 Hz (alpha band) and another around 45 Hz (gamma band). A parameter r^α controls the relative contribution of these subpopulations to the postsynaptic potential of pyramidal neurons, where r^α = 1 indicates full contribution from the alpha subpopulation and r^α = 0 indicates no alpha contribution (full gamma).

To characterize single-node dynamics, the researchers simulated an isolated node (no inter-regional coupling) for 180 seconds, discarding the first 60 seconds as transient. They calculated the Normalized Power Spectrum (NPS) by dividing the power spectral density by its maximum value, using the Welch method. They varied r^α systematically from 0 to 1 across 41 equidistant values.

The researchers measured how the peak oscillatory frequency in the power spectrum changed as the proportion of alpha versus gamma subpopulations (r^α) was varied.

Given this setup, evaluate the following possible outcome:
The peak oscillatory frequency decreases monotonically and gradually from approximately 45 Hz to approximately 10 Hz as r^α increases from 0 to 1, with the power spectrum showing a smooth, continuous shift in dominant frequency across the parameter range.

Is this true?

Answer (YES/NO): NO